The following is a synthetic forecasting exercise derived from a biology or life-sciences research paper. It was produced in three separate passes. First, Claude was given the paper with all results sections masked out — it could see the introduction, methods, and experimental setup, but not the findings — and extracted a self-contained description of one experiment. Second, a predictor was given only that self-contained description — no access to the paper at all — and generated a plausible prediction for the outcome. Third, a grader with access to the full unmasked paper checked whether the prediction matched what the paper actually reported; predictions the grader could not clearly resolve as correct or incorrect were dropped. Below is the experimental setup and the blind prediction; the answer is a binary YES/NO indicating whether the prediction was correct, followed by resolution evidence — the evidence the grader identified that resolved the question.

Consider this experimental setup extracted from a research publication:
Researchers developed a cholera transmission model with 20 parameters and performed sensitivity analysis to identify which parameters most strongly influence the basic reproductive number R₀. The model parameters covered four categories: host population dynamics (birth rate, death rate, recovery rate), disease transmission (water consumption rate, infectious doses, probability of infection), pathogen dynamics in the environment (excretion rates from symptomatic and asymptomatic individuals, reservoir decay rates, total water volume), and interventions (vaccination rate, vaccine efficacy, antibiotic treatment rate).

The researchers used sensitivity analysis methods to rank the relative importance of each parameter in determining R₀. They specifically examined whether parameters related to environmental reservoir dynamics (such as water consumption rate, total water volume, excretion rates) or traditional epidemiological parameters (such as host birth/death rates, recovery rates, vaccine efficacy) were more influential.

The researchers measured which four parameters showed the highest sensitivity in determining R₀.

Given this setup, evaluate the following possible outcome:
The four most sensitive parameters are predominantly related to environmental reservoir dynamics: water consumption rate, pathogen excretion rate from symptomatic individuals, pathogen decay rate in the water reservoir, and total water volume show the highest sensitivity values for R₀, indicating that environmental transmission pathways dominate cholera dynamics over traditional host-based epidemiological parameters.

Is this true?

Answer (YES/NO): NO